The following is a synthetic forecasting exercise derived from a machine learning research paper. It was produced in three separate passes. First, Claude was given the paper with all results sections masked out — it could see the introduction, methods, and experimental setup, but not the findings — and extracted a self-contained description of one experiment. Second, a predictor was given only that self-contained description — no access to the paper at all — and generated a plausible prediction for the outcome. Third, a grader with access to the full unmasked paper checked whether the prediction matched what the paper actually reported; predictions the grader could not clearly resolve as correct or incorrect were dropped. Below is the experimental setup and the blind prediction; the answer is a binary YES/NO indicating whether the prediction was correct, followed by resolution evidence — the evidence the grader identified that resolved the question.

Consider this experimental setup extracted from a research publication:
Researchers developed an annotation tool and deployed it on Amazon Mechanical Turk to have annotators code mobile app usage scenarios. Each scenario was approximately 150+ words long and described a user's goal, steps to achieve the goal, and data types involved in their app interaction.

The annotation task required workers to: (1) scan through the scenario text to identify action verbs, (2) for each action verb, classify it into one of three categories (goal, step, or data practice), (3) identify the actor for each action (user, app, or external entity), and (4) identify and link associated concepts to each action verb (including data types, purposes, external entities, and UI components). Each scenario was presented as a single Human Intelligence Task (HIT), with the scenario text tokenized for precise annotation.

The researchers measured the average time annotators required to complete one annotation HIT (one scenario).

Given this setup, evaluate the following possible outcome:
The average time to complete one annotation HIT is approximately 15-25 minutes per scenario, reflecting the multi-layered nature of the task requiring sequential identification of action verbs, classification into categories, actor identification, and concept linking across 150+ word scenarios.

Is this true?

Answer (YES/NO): NO